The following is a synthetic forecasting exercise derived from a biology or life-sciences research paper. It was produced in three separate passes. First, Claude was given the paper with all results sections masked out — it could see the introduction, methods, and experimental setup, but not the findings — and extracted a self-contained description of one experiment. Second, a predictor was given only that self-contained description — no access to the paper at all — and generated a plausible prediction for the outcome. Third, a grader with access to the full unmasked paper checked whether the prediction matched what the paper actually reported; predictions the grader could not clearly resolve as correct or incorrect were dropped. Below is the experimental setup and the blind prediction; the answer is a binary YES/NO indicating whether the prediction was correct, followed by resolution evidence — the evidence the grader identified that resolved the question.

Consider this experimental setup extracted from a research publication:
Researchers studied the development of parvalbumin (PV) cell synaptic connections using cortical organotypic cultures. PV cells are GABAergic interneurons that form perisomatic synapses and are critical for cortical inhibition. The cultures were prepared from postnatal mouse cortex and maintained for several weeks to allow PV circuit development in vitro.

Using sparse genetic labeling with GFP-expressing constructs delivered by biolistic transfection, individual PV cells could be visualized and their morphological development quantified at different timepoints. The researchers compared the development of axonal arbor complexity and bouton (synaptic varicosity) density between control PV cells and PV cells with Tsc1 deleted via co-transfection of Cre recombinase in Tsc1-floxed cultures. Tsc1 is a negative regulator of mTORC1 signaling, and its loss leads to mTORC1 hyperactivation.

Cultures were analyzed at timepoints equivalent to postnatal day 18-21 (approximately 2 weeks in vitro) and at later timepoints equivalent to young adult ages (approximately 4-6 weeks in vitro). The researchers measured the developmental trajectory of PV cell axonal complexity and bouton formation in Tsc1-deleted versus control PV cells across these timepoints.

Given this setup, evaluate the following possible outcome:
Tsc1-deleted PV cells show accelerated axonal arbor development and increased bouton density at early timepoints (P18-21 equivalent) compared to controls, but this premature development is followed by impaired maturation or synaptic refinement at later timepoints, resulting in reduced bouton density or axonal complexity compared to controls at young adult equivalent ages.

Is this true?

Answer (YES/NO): YES